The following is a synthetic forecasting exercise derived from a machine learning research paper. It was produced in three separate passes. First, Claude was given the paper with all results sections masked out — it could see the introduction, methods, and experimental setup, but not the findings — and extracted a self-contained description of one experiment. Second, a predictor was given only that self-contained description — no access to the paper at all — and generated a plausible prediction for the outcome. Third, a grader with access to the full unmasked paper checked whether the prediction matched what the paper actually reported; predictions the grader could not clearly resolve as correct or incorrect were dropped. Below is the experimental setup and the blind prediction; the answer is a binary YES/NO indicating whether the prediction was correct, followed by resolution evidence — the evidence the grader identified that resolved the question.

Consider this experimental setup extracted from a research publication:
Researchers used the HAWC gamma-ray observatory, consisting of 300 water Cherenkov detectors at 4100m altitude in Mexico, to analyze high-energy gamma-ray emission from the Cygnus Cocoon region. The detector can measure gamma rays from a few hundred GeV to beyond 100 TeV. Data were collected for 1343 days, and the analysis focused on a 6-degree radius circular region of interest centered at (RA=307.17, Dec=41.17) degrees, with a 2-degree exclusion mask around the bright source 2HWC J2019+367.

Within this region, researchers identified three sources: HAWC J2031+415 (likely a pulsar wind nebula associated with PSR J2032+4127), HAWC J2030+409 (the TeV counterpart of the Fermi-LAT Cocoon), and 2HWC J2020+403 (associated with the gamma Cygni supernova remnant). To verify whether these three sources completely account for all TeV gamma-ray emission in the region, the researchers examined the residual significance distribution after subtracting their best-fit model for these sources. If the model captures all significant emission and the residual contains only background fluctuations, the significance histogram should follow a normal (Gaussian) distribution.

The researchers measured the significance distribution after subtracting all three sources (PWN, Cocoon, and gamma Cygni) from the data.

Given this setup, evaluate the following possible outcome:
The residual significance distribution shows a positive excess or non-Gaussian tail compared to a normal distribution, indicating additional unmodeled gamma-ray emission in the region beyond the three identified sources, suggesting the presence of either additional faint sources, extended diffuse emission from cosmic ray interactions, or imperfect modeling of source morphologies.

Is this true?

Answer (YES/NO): NO